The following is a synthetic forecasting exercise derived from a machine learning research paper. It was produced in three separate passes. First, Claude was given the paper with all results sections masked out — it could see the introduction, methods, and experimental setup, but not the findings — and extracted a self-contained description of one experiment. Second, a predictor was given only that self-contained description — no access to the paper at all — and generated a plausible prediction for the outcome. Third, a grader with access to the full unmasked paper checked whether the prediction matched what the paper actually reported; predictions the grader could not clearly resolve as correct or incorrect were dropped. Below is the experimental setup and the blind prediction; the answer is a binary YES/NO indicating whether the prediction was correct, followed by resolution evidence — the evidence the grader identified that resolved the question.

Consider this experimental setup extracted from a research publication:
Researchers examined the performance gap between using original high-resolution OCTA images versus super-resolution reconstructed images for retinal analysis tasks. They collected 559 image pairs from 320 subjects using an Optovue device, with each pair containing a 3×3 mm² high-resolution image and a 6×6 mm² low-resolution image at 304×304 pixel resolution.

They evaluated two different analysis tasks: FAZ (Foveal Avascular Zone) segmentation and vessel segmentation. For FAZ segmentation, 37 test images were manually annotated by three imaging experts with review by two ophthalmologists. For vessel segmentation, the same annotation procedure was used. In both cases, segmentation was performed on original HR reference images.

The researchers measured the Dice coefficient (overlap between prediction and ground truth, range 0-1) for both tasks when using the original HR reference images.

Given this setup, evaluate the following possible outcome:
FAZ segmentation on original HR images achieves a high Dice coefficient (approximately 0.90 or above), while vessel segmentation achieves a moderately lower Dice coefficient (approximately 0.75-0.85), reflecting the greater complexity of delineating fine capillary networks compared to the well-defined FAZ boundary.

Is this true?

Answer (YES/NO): YES